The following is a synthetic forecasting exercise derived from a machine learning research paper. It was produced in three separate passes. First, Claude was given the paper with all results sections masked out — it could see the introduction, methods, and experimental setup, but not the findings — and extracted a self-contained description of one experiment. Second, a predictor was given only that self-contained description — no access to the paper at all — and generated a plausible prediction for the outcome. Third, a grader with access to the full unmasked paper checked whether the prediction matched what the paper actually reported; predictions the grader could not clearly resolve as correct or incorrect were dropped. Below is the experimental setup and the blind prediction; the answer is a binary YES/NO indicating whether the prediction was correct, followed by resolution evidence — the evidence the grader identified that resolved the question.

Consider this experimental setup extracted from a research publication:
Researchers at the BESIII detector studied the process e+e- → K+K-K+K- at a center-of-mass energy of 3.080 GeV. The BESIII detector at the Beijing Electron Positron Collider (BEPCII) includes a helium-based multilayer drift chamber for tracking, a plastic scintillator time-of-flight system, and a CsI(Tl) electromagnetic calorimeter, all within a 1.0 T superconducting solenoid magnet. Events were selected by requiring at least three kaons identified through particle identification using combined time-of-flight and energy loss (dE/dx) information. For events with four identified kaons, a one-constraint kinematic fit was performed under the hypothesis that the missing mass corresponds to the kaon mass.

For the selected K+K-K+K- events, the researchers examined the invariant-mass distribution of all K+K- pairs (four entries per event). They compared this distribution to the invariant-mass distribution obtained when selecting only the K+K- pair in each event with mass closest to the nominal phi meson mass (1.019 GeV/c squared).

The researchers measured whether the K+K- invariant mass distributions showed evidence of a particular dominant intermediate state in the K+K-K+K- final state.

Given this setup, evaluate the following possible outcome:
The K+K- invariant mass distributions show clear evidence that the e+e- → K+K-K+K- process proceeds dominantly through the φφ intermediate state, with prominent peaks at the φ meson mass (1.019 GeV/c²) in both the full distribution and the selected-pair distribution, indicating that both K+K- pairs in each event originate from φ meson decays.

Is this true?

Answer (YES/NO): NO